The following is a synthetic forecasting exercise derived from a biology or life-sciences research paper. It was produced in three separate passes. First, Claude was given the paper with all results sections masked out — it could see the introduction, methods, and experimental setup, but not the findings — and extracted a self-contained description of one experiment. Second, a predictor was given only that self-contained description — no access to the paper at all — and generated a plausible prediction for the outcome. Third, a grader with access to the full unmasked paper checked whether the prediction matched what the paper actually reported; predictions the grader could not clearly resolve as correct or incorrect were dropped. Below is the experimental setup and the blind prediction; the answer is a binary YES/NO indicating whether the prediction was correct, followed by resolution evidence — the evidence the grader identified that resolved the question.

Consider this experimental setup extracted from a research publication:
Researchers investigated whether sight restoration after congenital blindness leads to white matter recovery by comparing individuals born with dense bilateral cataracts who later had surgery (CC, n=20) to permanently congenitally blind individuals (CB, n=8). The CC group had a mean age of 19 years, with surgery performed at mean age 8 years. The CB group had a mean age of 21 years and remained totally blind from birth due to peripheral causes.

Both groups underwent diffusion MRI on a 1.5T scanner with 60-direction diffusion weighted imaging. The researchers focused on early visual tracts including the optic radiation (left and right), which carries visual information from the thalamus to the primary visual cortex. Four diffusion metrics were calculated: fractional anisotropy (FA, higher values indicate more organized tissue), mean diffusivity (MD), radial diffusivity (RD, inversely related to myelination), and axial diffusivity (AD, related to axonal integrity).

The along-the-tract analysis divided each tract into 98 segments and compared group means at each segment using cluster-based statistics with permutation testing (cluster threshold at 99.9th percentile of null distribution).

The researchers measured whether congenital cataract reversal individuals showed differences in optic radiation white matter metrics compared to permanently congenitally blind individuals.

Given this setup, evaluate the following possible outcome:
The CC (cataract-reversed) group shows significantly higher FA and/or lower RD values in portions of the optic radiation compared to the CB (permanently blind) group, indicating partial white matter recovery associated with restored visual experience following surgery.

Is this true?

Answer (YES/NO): YES